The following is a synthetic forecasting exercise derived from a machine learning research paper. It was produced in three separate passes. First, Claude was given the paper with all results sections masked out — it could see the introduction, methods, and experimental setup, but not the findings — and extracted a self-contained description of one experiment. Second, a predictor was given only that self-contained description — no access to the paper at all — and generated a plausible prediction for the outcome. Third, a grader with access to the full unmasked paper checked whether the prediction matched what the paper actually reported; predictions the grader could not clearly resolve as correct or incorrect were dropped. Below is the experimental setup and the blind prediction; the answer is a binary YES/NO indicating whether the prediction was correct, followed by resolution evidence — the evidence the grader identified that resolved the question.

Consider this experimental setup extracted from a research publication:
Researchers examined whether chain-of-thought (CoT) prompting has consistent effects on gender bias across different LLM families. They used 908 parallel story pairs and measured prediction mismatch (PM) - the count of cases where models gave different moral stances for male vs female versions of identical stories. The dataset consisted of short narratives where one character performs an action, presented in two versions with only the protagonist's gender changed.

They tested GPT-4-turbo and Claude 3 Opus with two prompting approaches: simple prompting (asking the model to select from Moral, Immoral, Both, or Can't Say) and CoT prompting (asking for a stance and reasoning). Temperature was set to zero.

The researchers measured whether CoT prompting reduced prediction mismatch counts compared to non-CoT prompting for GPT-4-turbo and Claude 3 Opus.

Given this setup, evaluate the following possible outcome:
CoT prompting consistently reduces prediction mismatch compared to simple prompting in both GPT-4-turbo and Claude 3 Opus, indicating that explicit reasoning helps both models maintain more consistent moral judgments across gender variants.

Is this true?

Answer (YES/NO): NO